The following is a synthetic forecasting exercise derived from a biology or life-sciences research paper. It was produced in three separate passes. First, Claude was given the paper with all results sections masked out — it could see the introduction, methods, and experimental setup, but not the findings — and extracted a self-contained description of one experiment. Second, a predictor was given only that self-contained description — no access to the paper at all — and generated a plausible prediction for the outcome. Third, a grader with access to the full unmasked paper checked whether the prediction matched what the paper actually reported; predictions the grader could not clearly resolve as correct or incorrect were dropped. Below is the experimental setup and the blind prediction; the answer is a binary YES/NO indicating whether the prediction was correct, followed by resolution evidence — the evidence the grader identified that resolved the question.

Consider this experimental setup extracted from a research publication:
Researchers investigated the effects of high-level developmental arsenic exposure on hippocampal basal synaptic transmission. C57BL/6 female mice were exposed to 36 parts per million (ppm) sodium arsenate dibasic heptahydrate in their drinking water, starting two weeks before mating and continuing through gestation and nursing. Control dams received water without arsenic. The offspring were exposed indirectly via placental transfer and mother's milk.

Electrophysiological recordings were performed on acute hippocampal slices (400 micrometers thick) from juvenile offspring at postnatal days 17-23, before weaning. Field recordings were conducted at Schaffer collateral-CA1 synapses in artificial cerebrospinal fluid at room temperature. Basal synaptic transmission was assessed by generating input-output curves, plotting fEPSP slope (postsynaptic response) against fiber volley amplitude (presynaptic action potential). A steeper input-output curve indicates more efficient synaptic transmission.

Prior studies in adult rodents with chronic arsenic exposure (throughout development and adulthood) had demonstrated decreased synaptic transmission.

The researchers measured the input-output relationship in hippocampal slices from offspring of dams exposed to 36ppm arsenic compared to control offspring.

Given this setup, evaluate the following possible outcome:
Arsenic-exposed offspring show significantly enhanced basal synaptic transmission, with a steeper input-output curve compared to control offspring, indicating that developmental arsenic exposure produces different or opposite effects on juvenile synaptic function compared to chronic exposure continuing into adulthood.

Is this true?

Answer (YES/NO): NO